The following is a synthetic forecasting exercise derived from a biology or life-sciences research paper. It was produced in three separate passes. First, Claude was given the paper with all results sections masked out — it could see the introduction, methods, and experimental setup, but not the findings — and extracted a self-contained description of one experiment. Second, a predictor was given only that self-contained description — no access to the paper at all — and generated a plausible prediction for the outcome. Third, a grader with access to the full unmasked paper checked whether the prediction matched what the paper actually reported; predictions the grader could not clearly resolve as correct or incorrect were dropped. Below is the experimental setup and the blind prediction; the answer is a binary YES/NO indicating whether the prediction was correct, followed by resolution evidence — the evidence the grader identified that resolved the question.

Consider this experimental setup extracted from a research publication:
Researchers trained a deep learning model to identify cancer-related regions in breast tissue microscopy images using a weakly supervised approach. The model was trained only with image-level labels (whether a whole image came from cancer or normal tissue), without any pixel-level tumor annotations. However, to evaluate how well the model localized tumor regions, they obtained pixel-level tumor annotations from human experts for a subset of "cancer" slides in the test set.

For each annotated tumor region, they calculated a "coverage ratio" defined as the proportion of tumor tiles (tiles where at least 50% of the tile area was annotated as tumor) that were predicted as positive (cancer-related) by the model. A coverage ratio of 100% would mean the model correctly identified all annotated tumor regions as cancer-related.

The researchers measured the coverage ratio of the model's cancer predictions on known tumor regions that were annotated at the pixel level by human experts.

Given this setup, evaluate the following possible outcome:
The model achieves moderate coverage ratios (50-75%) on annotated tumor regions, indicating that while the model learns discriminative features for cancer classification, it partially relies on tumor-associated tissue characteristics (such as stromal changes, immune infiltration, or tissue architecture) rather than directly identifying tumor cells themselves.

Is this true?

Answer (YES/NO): NO